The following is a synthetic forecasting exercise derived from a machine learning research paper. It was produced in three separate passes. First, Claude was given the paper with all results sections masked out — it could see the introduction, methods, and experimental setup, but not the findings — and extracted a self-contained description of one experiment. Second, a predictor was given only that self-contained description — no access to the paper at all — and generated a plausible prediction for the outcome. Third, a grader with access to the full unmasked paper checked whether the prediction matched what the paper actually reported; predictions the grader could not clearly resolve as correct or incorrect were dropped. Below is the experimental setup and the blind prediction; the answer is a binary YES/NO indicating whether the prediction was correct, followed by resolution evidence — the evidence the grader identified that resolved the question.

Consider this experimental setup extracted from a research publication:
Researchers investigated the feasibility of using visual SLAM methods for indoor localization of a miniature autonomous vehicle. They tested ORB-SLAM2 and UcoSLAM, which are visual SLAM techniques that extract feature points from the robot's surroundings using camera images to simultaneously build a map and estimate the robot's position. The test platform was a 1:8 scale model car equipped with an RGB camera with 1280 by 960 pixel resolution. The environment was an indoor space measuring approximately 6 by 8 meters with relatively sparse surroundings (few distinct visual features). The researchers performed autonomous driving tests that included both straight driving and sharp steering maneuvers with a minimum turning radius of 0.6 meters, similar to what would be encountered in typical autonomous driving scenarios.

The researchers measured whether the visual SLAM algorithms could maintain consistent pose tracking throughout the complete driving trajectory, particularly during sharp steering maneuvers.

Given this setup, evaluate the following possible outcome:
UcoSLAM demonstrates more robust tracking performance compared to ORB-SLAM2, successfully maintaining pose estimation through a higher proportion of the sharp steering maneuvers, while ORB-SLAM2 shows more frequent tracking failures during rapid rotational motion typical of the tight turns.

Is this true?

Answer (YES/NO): NO